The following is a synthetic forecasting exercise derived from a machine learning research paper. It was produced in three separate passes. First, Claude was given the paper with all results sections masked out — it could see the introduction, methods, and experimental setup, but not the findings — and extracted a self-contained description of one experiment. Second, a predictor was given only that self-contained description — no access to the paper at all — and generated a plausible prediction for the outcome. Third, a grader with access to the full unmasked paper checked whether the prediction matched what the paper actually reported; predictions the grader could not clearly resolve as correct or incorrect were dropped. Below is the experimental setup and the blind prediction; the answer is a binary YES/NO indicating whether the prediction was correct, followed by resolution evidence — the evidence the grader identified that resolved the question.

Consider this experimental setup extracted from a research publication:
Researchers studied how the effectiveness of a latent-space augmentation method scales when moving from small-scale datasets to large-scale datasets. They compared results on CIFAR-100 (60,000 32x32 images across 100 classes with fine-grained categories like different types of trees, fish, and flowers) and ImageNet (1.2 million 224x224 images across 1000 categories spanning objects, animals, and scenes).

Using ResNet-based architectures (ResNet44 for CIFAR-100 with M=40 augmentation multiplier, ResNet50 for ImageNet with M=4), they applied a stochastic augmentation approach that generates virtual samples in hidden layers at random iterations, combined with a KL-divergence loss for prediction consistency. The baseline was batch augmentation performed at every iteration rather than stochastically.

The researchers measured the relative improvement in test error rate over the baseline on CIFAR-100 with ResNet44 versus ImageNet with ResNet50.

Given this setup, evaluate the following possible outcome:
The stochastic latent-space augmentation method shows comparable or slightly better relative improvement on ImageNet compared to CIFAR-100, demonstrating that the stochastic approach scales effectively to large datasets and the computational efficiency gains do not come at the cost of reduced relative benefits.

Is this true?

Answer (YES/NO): NO